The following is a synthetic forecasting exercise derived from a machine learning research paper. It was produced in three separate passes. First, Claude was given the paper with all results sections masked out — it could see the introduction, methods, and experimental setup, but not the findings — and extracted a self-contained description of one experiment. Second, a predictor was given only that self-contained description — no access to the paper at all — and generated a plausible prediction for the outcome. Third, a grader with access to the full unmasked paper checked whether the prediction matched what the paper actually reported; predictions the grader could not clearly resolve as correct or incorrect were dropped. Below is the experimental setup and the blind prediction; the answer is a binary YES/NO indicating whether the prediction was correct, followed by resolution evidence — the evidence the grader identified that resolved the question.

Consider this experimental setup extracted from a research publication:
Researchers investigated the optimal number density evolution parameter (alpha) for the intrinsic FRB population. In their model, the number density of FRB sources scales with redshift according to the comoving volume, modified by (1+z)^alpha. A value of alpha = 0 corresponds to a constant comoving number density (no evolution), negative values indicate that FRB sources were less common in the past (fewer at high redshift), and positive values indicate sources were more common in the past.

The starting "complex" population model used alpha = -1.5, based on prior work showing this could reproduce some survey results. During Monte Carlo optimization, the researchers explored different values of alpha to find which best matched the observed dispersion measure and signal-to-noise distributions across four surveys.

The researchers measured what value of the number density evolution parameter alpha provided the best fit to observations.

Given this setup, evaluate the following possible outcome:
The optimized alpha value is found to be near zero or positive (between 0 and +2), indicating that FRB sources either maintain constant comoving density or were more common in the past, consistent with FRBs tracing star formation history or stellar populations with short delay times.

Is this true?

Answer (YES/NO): NO